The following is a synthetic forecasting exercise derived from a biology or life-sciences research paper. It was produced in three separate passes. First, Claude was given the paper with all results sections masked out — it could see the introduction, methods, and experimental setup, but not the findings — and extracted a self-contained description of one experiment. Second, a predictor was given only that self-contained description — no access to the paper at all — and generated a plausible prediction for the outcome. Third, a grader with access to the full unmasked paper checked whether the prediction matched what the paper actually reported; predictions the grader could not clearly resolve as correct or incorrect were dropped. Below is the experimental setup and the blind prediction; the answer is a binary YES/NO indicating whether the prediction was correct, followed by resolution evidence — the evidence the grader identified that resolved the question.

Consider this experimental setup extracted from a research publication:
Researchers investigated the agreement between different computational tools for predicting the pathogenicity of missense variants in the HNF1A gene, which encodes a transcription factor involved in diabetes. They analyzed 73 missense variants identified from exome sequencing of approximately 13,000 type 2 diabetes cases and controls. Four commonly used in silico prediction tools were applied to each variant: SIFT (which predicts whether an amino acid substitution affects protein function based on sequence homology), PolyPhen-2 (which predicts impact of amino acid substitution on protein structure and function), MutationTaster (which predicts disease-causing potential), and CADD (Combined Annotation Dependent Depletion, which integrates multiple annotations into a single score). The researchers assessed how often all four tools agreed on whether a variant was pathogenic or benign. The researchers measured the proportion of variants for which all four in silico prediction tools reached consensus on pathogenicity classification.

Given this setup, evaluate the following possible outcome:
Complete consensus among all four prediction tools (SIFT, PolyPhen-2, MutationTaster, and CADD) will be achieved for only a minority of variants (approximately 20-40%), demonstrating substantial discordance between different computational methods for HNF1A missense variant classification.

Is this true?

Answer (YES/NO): NO